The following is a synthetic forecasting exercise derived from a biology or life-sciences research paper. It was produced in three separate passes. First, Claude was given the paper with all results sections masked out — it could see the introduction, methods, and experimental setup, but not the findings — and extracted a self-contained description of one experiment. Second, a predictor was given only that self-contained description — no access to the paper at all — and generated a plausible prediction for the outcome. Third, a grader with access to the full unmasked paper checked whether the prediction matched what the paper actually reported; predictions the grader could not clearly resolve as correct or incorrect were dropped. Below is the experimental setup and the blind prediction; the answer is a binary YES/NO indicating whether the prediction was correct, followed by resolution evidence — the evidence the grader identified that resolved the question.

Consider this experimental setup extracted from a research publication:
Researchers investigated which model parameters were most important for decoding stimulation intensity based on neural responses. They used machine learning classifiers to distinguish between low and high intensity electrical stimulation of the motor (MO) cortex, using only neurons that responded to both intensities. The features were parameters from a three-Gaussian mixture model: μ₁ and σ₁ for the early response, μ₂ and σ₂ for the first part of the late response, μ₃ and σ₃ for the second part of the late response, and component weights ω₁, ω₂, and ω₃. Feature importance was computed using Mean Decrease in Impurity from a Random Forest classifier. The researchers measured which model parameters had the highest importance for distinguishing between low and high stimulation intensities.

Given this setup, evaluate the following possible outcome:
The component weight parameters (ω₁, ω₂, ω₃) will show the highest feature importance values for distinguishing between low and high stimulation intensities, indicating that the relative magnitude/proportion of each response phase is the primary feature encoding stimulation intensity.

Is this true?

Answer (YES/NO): NO